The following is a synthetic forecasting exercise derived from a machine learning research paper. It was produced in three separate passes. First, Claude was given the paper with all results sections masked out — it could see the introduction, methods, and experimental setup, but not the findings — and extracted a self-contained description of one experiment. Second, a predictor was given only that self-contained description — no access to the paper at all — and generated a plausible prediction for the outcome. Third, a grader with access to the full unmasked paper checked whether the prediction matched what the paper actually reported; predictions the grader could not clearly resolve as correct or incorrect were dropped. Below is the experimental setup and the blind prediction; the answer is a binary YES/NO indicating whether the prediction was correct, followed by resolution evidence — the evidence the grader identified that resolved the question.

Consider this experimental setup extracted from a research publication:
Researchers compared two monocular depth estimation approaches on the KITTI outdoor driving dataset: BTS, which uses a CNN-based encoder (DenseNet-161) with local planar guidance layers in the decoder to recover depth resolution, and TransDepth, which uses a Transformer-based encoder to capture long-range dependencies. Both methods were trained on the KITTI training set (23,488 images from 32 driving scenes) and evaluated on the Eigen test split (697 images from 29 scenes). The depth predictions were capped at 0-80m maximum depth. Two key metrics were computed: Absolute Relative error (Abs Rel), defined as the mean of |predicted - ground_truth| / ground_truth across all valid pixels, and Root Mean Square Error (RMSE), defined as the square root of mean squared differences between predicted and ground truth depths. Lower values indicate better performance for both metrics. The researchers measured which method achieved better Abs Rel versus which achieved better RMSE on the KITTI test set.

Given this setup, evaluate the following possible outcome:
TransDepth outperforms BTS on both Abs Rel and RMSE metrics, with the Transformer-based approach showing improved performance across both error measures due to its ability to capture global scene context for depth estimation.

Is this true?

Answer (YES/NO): NO